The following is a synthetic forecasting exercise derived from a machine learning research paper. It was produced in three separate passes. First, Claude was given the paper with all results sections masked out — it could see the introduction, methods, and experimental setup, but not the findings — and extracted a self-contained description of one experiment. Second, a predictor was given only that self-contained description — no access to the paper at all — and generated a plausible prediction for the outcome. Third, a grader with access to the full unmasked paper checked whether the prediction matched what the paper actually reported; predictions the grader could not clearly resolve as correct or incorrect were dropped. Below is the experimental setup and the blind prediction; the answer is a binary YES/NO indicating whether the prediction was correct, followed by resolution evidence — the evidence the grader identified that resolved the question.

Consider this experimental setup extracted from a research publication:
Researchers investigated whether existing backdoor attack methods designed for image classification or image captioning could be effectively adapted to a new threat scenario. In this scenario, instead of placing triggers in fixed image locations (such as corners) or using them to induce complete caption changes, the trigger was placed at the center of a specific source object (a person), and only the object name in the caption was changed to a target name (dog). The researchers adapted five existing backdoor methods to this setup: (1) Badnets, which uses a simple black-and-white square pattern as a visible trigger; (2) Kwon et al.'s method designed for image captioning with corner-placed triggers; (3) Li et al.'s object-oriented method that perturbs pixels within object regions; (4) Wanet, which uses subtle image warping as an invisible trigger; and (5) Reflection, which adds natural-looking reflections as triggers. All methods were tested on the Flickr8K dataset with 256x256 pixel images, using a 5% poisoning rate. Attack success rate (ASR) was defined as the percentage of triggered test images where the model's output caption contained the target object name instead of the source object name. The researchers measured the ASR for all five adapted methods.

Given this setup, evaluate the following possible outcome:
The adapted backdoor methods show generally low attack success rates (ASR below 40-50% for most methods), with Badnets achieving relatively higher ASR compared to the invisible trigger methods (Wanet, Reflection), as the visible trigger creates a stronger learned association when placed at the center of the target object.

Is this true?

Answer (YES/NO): NO